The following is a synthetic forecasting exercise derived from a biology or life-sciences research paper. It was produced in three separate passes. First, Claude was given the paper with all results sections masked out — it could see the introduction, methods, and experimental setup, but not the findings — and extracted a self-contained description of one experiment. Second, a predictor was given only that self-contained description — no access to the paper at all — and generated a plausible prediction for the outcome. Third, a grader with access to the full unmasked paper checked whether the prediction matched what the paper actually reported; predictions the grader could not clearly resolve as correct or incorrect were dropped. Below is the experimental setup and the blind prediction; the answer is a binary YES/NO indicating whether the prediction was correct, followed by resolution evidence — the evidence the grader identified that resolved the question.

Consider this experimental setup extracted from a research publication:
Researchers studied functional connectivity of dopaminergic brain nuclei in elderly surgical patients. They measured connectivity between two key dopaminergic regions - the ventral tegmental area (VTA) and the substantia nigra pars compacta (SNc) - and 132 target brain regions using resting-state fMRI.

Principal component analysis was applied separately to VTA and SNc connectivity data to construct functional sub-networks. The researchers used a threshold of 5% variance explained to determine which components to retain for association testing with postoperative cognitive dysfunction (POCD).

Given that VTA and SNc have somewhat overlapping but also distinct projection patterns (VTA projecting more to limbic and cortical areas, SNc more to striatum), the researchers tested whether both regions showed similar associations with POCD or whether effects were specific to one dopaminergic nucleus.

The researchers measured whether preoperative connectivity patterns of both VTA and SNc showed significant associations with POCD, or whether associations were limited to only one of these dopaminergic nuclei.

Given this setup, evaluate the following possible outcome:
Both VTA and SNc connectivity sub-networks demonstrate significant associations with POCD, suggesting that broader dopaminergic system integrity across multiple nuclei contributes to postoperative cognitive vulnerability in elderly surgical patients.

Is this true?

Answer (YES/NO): YES